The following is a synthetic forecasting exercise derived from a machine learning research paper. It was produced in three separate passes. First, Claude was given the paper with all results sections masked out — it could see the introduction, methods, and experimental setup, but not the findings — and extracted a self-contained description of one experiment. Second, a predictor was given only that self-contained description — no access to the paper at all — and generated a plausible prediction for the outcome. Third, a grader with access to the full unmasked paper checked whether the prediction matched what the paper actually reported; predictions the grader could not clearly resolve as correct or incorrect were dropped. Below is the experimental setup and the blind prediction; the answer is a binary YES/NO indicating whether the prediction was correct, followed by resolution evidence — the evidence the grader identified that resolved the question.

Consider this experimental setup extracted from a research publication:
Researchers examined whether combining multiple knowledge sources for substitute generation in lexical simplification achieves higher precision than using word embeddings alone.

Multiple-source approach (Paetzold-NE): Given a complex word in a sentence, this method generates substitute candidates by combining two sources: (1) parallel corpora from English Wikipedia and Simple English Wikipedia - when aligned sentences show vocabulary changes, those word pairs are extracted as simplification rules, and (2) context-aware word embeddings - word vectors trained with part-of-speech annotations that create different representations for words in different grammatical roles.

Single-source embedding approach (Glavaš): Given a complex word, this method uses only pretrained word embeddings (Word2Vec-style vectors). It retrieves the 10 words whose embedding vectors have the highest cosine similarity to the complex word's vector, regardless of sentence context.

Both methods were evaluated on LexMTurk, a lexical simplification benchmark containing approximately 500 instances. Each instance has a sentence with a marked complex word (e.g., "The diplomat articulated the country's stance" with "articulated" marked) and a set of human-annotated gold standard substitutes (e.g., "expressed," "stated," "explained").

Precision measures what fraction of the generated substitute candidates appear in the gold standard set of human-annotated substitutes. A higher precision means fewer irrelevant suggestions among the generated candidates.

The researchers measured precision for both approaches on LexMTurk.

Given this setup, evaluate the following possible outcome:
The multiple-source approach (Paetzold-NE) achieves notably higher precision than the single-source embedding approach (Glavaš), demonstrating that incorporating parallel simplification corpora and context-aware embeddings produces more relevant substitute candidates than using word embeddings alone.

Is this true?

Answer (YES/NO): YES